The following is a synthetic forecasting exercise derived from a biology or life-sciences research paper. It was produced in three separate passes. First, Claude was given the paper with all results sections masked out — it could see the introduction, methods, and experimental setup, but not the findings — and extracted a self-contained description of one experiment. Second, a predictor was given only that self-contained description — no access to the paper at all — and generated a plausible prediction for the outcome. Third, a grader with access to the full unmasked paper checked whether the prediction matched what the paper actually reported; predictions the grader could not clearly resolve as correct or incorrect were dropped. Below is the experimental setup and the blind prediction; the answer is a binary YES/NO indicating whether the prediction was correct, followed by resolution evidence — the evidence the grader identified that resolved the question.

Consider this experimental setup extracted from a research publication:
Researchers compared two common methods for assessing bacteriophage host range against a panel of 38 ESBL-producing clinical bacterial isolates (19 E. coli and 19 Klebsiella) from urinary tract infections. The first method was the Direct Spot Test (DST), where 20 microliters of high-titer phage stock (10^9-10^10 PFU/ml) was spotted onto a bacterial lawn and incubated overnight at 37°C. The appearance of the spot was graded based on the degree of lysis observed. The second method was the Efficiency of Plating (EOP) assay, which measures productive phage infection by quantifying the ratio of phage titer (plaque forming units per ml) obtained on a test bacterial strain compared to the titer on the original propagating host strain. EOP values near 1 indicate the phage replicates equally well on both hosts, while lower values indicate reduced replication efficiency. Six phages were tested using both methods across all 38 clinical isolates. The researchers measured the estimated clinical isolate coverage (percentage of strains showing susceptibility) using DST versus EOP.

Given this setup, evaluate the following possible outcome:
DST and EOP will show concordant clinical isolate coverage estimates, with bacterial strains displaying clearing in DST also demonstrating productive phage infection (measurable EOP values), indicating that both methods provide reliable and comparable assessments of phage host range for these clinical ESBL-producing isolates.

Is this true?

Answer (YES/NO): NO